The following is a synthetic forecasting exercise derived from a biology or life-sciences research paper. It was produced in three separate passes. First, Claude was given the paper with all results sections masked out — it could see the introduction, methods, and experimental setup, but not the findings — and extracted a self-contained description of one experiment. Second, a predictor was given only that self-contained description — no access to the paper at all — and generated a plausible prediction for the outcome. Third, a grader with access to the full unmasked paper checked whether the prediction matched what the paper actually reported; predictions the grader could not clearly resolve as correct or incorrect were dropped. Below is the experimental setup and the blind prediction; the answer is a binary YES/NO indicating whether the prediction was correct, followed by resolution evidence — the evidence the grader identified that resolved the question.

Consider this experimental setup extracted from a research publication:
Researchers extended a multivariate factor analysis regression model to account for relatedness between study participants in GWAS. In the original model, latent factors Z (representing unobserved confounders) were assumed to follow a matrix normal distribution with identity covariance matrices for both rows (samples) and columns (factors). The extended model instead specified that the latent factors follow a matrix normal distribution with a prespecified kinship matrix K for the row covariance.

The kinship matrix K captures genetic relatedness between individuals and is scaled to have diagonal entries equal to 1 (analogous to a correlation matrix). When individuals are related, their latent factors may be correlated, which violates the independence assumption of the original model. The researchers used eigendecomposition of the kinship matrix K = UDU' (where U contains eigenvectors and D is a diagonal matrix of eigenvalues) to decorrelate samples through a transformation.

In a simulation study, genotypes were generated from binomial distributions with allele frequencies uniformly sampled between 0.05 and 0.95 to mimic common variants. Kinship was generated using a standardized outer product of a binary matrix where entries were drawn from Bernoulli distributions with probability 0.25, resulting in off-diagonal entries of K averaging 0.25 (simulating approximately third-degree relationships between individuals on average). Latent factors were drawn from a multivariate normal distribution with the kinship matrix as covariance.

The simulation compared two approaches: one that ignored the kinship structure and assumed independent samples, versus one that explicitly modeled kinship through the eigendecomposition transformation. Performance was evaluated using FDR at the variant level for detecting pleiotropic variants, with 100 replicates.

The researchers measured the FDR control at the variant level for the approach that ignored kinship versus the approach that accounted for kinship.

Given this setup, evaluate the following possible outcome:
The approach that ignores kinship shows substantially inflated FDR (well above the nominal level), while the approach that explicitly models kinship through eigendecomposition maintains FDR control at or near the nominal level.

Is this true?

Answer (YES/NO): NO